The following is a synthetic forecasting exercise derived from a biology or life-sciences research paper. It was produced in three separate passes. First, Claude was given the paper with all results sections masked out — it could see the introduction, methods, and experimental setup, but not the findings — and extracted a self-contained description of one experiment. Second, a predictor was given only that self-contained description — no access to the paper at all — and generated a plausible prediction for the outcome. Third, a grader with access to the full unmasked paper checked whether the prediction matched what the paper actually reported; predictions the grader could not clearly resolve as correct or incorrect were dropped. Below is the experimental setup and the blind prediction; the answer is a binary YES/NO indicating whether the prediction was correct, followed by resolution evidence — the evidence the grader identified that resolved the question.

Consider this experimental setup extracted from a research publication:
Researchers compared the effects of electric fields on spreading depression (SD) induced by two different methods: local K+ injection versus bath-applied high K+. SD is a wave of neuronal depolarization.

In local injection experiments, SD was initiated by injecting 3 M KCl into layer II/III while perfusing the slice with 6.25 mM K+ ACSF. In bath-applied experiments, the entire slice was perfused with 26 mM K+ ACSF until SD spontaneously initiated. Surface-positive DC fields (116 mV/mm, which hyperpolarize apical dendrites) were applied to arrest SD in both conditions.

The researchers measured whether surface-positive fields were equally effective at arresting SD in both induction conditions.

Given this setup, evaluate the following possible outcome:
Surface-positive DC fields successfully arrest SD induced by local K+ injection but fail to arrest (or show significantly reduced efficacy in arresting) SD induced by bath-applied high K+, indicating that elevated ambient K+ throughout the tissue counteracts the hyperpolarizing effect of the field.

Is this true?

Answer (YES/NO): YES